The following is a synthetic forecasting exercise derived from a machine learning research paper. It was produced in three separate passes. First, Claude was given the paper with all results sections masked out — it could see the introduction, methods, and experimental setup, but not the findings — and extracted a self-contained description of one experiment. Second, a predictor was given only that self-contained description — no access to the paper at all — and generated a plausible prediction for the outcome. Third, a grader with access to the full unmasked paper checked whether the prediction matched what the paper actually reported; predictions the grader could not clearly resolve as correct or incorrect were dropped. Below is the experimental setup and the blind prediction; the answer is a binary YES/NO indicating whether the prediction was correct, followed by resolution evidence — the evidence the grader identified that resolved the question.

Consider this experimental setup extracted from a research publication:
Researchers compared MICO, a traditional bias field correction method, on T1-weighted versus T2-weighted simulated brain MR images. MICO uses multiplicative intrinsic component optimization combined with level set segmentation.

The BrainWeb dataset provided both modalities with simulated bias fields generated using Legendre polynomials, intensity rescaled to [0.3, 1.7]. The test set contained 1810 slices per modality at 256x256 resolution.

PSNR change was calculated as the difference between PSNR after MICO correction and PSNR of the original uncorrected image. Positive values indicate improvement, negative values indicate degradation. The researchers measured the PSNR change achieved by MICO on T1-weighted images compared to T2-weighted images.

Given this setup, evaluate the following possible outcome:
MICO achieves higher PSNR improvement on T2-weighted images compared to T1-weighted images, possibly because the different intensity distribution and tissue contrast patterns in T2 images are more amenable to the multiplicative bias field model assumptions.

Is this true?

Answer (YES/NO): NO